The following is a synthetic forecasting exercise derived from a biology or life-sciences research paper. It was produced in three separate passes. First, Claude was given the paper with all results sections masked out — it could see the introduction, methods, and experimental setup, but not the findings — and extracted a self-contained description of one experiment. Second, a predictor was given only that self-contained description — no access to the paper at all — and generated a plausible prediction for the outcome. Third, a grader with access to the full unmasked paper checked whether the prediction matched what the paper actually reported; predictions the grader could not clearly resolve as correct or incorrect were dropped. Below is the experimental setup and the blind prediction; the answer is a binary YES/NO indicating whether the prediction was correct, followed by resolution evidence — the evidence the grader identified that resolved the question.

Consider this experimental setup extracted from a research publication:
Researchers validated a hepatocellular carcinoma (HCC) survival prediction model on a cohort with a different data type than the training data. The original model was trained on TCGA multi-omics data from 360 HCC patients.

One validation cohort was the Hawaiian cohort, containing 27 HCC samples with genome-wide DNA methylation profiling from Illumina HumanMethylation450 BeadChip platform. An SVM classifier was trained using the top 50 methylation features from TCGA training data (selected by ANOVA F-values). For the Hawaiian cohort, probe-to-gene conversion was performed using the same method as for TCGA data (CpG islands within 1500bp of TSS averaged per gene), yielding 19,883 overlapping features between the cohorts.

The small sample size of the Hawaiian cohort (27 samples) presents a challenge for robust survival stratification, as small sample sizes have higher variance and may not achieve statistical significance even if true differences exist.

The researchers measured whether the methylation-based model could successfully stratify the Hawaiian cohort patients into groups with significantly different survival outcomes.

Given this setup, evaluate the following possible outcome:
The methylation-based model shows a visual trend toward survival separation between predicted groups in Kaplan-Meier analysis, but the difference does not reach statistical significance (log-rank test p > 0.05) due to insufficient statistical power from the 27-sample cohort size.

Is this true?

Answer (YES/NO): YES